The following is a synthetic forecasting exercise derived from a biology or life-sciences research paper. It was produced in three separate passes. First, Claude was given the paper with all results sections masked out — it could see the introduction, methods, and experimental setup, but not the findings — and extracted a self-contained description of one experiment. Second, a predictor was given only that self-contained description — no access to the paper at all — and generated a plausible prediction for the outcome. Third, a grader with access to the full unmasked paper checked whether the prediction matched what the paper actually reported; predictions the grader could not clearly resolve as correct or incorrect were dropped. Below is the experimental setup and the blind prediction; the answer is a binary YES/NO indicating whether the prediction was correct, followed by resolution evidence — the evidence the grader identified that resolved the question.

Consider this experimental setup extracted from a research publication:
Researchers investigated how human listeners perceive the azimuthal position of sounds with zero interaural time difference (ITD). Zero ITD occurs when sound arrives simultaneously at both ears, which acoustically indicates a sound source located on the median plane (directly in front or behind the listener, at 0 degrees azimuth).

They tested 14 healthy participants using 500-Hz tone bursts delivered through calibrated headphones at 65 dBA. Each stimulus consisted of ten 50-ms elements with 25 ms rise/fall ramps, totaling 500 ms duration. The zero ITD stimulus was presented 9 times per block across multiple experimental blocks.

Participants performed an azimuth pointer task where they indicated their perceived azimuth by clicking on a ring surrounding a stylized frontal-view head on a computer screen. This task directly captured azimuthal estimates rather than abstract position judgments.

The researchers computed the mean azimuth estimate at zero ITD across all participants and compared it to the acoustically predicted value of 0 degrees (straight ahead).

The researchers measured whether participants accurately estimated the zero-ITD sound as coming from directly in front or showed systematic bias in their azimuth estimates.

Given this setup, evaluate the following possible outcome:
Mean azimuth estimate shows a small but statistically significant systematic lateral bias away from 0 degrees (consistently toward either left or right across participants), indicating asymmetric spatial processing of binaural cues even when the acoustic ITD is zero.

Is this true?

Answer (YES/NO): NO